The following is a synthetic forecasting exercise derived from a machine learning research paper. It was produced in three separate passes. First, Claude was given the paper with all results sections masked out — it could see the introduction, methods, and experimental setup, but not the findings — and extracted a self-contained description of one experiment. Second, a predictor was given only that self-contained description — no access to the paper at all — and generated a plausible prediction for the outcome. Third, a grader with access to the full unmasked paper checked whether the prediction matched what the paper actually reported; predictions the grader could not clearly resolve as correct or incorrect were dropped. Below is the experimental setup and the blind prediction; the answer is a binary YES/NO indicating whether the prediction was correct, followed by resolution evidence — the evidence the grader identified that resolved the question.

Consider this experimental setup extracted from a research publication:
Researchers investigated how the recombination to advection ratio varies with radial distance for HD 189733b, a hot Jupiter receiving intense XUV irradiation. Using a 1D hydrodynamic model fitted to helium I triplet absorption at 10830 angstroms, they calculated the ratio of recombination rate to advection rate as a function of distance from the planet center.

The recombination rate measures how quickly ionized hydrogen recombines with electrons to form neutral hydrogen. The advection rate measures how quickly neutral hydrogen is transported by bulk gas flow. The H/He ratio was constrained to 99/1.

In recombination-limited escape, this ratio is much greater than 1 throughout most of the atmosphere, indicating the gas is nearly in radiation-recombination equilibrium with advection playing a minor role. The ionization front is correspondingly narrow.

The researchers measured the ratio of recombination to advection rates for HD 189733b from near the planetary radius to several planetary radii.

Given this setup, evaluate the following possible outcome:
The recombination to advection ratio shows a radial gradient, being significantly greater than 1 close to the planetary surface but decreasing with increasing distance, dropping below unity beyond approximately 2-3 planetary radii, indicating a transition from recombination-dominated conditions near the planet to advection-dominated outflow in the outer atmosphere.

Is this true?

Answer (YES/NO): NO